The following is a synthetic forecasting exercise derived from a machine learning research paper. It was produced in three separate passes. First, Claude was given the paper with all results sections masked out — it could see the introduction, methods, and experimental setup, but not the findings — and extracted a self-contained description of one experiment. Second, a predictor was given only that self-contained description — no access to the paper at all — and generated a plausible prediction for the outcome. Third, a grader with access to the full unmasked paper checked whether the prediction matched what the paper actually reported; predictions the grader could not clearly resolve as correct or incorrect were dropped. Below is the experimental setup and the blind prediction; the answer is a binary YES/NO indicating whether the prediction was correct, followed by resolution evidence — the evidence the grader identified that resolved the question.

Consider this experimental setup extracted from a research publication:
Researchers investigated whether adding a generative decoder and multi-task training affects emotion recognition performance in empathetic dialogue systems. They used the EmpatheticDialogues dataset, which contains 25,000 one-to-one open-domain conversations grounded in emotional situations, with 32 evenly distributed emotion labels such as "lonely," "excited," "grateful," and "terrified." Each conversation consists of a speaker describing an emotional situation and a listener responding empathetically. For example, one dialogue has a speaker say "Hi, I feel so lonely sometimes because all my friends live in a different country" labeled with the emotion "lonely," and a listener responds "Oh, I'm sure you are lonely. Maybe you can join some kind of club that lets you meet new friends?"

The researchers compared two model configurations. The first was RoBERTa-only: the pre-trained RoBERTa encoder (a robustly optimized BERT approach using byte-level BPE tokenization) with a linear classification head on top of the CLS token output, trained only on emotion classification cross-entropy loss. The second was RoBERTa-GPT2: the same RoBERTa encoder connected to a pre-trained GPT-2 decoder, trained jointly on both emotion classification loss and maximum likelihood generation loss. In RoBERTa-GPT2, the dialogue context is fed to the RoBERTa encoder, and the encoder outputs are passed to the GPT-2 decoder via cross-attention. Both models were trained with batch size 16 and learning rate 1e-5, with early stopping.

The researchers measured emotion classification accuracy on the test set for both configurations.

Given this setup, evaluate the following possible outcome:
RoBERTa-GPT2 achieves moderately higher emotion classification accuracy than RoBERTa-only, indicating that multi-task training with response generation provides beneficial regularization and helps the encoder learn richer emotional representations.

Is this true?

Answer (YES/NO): NO